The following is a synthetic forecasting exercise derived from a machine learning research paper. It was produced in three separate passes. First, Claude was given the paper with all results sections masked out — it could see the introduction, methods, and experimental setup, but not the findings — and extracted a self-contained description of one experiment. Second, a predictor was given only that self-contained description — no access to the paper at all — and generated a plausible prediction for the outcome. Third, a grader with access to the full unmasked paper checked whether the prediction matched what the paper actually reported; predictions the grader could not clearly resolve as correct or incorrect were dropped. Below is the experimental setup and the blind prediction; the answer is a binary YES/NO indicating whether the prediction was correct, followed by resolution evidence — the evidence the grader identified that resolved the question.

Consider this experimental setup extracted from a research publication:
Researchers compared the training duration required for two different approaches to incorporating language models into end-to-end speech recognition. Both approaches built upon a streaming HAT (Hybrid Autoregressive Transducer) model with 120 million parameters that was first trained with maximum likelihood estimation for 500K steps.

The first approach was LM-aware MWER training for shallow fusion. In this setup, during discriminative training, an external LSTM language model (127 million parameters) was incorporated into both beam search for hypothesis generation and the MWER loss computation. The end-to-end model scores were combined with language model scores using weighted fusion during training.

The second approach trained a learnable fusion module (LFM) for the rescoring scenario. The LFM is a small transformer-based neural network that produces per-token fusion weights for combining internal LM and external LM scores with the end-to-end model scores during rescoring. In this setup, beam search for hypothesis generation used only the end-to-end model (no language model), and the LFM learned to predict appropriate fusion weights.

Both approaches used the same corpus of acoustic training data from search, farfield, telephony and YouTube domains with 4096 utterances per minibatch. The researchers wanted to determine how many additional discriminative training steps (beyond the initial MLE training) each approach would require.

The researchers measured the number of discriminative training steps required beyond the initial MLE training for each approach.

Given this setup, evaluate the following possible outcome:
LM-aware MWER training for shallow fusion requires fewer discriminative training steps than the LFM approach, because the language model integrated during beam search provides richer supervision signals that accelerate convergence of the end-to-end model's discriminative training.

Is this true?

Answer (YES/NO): YES